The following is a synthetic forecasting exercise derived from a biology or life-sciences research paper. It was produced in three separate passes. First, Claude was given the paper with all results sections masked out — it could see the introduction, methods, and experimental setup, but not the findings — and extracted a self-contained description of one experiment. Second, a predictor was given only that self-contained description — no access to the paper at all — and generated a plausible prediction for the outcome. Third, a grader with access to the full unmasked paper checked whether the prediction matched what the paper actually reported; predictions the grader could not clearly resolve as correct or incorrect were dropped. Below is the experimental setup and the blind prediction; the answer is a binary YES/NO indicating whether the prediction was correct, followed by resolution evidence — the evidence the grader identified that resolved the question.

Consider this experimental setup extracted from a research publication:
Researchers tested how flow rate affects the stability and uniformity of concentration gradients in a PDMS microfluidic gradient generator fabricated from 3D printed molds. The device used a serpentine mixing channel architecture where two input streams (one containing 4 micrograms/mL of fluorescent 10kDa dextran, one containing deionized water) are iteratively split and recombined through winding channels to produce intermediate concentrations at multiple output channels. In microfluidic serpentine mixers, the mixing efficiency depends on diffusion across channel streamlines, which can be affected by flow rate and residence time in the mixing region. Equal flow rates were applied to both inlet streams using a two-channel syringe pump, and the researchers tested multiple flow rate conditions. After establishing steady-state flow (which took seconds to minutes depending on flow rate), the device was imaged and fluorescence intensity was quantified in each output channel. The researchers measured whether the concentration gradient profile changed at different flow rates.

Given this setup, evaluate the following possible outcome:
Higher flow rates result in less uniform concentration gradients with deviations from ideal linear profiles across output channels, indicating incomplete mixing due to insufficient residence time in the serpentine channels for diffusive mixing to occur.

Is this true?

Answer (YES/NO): YES